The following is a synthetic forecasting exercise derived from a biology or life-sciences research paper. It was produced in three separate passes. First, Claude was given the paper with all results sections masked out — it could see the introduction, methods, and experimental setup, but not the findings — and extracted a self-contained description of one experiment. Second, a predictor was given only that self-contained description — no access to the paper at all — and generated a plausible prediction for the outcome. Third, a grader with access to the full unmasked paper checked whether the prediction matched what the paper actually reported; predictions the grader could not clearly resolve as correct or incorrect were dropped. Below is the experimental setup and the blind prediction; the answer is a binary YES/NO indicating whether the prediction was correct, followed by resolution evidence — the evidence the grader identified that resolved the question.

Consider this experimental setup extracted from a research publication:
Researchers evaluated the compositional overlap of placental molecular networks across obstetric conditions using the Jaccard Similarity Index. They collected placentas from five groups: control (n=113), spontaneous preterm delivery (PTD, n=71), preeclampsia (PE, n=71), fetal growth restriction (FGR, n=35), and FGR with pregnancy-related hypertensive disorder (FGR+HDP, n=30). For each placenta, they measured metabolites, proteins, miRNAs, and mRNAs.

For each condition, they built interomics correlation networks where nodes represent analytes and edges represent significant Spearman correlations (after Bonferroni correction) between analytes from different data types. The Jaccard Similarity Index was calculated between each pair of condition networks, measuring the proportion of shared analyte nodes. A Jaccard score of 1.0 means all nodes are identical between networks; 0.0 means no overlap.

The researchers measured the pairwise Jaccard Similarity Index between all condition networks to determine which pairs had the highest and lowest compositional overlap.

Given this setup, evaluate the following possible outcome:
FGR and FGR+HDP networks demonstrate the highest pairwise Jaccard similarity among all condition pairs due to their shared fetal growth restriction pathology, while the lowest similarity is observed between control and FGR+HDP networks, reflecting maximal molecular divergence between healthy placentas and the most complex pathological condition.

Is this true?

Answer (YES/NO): NO